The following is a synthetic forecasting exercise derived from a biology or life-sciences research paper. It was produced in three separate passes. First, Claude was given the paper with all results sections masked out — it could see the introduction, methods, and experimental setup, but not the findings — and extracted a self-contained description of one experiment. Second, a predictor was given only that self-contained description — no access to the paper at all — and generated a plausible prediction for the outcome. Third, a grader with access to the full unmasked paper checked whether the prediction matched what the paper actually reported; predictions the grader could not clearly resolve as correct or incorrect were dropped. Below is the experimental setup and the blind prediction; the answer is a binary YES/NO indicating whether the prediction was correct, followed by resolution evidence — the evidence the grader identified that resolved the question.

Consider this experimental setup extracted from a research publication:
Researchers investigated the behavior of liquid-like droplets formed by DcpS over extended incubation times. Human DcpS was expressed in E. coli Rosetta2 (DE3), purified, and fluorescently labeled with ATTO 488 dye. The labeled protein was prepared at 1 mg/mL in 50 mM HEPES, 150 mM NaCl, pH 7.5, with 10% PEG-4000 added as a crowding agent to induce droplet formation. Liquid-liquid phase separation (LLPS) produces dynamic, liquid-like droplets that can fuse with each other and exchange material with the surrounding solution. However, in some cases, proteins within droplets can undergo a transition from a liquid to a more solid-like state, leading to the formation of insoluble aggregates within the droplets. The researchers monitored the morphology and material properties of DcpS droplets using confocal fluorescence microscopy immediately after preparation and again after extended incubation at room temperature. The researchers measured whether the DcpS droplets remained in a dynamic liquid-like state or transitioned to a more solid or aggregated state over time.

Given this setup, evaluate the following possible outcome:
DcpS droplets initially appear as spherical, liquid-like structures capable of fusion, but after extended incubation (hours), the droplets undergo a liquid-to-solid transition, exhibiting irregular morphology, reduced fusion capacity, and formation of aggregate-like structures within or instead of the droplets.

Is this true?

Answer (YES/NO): NO